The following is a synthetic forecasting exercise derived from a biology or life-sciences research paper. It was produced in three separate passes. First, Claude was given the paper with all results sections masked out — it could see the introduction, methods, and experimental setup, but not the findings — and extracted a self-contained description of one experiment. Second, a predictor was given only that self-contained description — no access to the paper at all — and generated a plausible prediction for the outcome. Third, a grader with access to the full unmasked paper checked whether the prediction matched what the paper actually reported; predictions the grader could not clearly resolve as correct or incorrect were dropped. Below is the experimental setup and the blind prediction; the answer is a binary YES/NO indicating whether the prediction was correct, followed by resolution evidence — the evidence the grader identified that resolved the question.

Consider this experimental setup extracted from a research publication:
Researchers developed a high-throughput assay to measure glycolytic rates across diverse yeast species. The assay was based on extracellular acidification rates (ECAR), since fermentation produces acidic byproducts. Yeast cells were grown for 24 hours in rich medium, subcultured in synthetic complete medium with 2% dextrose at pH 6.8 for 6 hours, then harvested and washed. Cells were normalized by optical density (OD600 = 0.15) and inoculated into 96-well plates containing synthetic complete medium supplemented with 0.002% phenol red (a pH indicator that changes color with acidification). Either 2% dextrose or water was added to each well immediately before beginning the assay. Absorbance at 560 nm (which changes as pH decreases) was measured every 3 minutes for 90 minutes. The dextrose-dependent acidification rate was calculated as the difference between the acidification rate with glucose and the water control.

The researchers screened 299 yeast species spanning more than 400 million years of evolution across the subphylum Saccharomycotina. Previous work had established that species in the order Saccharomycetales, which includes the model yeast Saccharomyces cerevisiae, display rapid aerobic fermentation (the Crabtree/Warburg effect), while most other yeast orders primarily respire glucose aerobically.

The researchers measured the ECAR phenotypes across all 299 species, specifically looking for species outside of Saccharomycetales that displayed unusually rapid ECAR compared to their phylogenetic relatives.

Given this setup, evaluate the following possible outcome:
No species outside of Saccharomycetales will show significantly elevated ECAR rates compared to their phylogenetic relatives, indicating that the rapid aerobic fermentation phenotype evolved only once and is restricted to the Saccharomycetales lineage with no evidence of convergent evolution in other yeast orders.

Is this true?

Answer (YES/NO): NO